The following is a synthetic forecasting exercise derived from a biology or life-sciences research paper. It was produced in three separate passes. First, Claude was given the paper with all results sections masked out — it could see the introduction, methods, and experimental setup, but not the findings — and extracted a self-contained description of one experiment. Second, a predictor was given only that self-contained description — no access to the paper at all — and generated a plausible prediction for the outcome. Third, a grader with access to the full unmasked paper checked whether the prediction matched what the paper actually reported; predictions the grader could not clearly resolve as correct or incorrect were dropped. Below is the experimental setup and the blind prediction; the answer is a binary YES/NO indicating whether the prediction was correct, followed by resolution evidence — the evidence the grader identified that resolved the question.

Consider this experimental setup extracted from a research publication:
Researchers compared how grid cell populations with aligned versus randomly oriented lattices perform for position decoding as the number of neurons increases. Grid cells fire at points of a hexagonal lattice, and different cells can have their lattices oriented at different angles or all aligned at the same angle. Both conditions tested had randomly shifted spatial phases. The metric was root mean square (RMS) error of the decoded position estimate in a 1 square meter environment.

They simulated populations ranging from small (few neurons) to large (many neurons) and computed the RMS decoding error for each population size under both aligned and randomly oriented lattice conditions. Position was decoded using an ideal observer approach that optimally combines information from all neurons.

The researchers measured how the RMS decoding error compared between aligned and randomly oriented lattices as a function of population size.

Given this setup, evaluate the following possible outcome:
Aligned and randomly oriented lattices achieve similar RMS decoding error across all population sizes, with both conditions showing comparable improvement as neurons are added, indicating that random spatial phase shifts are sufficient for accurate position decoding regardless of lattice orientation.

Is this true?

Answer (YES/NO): NO